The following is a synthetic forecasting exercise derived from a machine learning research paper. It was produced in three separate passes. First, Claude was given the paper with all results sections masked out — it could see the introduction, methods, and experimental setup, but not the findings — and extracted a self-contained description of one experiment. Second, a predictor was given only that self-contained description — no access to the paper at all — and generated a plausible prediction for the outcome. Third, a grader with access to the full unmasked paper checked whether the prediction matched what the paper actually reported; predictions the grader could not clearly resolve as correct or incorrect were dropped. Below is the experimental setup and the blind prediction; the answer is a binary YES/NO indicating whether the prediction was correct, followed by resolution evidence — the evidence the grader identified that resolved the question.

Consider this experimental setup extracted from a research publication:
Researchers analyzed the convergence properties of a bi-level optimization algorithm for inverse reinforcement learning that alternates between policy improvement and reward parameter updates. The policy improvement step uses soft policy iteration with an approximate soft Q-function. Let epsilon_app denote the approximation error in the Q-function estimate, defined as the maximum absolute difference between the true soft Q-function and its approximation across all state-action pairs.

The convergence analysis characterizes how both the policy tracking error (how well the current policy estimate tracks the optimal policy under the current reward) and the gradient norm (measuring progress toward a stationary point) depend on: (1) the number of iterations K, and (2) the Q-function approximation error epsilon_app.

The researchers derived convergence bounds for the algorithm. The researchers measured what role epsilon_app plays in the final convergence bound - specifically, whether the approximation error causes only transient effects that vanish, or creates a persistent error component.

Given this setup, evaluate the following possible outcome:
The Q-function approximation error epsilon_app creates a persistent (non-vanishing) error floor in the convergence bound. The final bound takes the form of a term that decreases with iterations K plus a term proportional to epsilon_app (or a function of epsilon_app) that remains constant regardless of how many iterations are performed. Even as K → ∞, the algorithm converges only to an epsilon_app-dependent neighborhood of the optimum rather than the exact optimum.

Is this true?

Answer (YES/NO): YES